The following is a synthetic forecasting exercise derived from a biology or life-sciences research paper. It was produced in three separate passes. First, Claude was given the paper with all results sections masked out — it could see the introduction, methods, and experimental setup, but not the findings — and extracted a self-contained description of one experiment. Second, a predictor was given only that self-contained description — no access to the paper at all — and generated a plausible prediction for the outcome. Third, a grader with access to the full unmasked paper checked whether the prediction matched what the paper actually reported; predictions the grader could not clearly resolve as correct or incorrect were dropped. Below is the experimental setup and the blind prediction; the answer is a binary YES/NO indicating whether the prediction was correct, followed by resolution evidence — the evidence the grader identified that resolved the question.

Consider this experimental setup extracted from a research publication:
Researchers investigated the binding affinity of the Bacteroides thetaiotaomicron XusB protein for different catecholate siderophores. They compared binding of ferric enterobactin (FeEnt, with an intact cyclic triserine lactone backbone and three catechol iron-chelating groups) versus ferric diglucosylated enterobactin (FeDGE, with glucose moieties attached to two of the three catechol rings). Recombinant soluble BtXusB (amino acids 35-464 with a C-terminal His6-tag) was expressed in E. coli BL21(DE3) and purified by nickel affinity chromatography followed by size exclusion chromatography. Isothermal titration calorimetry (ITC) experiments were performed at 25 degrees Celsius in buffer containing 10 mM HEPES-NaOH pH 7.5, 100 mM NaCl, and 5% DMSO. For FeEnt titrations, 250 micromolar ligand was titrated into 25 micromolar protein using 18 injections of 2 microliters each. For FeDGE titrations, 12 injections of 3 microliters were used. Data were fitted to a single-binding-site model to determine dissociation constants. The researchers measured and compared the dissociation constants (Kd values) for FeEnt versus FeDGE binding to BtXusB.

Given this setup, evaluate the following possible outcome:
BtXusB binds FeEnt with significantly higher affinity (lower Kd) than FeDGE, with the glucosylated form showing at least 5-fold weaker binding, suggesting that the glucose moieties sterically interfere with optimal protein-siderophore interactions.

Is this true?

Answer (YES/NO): NO